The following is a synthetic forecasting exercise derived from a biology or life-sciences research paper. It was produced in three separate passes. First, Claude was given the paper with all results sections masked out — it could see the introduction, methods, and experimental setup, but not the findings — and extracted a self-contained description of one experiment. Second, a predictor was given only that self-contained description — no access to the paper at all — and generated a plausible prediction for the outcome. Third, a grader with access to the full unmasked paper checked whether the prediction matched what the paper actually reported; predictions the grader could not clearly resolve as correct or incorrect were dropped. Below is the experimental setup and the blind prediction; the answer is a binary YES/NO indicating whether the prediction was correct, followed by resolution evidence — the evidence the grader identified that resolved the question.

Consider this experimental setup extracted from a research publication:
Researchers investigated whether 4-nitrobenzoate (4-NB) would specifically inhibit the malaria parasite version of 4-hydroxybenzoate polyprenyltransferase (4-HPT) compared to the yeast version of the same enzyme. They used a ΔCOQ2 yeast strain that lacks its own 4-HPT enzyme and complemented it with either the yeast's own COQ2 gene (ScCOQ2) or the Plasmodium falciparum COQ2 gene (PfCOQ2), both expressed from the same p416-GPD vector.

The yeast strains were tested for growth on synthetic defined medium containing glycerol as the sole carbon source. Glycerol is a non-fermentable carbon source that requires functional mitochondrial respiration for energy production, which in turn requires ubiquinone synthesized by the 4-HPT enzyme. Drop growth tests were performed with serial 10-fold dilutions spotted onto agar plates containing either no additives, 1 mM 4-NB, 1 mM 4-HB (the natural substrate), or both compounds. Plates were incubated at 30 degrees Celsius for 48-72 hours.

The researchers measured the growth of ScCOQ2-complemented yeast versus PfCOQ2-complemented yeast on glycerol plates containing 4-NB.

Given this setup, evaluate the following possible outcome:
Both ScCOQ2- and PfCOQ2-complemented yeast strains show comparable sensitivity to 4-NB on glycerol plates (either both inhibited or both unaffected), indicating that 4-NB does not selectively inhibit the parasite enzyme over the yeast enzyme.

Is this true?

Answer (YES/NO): NO